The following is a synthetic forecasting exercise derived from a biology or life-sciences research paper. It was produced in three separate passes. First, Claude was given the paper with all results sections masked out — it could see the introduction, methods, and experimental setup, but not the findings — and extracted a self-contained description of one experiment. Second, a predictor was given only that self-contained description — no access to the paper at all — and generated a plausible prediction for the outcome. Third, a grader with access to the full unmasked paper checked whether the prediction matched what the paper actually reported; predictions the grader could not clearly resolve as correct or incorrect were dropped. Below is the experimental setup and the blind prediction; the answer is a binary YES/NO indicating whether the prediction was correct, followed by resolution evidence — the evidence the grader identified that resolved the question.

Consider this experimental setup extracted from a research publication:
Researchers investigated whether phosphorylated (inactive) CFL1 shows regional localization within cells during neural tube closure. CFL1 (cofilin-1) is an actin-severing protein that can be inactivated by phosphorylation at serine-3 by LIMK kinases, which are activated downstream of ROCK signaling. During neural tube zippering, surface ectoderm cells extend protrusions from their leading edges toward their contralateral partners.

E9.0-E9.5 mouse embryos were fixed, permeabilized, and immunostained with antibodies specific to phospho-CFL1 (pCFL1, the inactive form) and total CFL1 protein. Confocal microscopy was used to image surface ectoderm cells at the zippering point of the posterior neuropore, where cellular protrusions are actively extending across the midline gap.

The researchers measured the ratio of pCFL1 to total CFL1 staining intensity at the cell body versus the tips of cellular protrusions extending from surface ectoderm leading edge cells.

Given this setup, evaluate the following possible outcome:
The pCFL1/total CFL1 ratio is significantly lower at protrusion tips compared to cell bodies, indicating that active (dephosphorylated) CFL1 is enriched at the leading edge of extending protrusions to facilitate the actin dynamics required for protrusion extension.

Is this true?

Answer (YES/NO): YES